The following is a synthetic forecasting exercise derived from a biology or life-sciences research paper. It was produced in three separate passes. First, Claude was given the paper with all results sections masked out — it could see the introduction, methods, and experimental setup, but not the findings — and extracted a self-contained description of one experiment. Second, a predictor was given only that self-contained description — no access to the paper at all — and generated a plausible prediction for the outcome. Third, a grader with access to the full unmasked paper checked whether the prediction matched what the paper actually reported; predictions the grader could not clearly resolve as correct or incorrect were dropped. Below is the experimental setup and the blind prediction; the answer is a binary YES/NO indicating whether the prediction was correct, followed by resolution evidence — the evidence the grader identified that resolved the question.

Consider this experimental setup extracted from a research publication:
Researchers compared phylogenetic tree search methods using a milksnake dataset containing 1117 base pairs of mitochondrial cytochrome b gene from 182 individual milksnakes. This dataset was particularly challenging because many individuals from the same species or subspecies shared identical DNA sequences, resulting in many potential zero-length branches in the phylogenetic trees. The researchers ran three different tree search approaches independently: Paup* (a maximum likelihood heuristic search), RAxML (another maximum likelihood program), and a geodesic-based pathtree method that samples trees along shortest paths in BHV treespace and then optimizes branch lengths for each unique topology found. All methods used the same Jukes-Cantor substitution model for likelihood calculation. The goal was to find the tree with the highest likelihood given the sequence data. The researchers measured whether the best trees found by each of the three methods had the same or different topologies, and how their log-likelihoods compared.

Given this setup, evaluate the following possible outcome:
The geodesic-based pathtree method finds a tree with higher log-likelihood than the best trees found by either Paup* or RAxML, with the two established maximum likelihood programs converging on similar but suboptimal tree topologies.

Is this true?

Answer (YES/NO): NO